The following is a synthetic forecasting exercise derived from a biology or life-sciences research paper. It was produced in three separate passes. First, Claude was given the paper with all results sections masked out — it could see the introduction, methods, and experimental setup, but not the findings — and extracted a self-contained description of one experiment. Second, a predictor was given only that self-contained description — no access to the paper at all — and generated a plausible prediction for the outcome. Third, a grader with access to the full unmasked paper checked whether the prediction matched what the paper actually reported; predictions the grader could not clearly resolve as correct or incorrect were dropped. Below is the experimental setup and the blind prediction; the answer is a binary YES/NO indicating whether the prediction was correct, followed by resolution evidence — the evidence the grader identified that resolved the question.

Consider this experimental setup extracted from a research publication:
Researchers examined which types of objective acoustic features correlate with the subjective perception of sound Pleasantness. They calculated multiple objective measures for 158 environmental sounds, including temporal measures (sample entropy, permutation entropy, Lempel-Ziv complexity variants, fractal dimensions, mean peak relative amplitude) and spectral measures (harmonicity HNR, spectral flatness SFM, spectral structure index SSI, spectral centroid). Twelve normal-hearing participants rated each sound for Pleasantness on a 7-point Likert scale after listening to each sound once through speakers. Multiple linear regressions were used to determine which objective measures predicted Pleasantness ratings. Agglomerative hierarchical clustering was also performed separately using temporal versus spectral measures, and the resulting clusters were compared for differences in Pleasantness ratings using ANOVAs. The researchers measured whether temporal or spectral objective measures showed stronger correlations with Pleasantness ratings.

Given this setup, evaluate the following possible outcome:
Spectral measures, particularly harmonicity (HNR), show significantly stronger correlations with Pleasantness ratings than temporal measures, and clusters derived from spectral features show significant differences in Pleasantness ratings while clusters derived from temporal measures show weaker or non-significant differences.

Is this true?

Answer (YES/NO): NO